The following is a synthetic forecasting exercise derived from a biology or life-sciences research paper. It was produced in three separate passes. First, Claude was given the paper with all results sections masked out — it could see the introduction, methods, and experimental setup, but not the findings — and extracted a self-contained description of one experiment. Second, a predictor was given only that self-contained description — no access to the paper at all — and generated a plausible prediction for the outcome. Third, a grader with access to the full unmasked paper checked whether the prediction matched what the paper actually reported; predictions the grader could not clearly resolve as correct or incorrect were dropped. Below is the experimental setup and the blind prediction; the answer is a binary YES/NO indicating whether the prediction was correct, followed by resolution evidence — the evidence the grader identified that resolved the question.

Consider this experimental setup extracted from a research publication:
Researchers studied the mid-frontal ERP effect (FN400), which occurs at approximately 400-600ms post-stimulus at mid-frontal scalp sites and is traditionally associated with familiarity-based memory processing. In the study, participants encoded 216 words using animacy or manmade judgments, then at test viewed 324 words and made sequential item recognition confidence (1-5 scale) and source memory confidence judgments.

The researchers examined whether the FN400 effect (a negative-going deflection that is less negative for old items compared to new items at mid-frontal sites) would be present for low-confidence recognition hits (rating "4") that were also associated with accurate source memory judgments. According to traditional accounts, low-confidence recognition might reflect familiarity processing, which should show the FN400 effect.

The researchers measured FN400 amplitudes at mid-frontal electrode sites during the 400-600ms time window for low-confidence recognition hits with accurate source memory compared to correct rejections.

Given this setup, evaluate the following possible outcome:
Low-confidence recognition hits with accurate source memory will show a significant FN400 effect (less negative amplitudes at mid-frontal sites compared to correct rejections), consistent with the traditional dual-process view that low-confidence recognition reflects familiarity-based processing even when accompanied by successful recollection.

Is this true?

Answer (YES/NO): NO